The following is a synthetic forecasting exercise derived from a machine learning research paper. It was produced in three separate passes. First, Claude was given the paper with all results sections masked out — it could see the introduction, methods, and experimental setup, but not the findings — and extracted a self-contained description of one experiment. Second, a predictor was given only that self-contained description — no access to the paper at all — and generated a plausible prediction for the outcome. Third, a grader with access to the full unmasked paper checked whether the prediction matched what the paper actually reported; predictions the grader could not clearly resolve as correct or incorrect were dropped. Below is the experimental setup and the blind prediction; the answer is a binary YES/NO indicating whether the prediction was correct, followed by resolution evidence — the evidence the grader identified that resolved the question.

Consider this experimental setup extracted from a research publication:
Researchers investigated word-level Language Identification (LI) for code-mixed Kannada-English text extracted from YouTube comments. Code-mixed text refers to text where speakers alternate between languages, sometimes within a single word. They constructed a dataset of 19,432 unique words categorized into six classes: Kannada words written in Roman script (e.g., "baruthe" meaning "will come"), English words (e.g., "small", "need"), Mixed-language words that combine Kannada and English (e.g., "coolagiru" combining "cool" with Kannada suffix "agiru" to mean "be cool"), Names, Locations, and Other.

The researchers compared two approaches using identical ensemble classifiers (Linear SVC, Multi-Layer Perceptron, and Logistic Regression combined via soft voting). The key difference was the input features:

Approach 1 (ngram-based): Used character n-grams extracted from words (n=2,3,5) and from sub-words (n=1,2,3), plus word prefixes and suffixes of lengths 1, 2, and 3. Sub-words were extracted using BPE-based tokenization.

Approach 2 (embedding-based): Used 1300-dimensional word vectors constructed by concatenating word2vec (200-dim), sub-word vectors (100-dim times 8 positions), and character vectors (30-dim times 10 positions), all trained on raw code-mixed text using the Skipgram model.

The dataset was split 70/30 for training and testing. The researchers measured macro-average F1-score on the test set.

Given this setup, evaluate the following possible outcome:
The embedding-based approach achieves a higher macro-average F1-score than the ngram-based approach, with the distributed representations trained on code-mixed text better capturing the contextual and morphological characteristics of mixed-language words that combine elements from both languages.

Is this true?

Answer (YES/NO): NO